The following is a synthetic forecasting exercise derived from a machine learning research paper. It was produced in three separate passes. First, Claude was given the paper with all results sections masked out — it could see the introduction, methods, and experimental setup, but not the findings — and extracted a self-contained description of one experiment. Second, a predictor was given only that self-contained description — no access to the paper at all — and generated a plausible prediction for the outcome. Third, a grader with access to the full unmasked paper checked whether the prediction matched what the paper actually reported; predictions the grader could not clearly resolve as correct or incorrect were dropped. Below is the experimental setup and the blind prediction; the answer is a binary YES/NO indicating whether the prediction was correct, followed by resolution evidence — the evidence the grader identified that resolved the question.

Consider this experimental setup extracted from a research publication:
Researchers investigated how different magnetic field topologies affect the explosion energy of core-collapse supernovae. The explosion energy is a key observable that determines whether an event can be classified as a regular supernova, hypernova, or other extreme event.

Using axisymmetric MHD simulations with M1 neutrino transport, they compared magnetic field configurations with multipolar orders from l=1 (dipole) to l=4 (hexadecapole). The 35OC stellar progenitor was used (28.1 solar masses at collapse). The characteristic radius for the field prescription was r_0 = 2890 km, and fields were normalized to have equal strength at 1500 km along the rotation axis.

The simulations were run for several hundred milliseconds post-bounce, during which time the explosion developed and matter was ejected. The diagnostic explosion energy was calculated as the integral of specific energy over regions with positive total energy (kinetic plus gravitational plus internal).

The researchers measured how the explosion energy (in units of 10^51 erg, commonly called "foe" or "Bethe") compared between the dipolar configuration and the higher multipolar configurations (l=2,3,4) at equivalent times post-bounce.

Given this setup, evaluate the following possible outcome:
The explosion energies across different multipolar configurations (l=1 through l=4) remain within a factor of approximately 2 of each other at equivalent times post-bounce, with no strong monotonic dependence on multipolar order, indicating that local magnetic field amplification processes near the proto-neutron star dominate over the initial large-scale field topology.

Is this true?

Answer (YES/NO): NO